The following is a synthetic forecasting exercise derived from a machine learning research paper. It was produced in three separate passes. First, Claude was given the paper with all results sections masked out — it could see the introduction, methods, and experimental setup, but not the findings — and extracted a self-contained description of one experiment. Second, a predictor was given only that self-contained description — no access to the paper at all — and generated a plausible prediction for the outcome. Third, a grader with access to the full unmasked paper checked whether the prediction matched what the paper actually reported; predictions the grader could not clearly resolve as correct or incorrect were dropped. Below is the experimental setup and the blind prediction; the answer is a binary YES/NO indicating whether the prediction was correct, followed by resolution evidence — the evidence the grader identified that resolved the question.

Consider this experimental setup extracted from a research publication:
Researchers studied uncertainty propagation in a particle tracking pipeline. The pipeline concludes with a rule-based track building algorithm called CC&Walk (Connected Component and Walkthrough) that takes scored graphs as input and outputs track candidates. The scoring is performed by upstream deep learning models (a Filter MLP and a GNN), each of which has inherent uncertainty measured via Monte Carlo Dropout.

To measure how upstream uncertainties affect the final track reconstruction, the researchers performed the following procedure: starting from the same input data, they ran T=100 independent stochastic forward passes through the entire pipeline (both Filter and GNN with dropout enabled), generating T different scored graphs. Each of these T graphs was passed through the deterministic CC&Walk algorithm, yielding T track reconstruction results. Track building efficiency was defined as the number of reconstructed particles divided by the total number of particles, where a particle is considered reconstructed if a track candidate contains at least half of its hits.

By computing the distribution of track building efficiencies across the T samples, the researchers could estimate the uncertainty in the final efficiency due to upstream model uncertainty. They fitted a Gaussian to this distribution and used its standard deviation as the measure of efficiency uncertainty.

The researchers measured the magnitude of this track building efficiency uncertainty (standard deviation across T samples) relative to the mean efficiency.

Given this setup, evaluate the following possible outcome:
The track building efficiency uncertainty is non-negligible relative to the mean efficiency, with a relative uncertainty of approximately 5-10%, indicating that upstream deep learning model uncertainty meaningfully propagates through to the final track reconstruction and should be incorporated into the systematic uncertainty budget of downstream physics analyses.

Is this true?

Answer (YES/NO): NO